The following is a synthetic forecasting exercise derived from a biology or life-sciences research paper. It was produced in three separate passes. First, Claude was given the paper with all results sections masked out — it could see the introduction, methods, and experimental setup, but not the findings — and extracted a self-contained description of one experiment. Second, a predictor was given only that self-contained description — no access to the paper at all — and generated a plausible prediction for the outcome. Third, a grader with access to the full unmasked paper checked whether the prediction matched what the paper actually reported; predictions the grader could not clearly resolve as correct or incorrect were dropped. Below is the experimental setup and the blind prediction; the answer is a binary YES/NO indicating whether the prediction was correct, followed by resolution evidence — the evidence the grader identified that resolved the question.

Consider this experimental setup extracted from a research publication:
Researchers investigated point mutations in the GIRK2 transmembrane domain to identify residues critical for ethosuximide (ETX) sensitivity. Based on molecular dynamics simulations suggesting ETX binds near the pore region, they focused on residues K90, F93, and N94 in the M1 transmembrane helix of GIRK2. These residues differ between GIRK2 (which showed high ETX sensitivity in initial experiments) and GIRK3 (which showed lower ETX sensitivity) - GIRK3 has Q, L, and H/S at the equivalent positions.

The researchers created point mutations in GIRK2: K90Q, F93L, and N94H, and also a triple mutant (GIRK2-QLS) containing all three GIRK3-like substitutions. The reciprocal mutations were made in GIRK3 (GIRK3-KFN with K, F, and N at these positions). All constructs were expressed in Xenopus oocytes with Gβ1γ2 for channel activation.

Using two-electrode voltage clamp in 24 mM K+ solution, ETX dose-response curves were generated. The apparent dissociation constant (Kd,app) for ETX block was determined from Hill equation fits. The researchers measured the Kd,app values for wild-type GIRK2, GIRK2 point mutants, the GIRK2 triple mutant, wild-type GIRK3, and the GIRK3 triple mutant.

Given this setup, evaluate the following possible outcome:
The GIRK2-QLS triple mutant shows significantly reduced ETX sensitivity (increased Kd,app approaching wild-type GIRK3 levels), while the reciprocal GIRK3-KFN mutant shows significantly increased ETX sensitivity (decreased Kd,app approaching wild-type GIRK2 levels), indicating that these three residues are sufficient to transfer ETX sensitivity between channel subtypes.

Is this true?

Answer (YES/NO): NO